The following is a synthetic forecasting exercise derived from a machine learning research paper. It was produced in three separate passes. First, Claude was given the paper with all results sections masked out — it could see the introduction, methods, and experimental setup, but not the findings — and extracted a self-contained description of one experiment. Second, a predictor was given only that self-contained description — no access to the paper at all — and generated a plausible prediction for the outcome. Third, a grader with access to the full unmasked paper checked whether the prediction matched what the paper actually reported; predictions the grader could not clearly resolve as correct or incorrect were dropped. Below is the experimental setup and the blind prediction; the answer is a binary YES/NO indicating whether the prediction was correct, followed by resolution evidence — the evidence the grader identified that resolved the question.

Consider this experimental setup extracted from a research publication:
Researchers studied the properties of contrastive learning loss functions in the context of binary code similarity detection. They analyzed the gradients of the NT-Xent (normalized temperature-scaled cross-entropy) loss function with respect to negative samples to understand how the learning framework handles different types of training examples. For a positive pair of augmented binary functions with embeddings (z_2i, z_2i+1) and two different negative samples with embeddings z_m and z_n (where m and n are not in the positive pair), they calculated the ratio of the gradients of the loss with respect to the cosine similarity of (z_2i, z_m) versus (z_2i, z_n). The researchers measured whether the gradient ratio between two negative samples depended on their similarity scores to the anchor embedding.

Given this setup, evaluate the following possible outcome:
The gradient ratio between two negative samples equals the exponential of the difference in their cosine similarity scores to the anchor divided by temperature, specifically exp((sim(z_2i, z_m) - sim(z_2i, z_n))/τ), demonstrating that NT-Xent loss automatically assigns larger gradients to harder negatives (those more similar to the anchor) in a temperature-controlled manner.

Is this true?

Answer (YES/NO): YES